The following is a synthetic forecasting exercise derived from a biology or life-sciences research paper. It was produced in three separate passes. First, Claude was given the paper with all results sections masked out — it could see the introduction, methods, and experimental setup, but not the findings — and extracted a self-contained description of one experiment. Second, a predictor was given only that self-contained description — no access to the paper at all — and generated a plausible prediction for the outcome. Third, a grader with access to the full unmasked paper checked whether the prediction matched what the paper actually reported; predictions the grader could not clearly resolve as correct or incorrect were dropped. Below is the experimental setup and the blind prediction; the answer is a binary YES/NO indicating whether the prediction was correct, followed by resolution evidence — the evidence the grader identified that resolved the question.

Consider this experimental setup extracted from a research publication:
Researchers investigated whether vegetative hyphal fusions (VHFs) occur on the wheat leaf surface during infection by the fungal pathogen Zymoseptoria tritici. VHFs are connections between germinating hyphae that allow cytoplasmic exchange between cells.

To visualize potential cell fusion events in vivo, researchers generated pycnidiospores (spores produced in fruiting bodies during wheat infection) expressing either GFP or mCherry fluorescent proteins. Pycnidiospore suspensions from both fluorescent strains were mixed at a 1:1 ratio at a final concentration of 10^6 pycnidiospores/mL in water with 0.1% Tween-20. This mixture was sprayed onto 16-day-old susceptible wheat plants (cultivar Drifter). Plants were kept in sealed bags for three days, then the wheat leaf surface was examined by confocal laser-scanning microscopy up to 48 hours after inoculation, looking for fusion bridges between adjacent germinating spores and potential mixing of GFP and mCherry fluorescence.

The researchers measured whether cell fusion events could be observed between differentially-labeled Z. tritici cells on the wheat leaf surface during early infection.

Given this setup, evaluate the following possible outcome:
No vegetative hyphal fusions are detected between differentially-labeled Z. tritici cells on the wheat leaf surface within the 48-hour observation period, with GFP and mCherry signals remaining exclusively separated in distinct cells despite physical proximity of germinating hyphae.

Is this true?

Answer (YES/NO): NO